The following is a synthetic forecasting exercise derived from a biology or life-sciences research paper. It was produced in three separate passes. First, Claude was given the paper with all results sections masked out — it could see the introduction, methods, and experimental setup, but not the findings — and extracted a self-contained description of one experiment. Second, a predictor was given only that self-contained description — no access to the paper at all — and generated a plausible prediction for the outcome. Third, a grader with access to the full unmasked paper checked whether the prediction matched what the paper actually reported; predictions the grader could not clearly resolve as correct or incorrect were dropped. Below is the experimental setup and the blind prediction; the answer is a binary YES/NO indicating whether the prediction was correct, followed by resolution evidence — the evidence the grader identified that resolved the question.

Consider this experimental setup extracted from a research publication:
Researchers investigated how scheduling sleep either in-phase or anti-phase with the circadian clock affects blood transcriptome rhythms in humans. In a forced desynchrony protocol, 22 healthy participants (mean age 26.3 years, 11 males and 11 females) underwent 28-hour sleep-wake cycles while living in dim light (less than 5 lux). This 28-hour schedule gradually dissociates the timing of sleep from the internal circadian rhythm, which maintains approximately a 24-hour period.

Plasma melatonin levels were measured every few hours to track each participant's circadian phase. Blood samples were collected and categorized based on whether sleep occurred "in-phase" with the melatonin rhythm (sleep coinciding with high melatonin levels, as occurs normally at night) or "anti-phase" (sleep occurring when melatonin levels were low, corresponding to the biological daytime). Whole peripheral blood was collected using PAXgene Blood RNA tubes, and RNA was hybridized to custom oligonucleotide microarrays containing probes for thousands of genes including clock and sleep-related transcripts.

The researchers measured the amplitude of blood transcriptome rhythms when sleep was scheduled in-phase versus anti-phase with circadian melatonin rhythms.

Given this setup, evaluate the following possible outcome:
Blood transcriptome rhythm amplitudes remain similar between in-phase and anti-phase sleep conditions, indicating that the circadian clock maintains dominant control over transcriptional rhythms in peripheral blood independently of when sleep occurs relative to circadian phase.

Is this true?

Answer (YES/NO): NO